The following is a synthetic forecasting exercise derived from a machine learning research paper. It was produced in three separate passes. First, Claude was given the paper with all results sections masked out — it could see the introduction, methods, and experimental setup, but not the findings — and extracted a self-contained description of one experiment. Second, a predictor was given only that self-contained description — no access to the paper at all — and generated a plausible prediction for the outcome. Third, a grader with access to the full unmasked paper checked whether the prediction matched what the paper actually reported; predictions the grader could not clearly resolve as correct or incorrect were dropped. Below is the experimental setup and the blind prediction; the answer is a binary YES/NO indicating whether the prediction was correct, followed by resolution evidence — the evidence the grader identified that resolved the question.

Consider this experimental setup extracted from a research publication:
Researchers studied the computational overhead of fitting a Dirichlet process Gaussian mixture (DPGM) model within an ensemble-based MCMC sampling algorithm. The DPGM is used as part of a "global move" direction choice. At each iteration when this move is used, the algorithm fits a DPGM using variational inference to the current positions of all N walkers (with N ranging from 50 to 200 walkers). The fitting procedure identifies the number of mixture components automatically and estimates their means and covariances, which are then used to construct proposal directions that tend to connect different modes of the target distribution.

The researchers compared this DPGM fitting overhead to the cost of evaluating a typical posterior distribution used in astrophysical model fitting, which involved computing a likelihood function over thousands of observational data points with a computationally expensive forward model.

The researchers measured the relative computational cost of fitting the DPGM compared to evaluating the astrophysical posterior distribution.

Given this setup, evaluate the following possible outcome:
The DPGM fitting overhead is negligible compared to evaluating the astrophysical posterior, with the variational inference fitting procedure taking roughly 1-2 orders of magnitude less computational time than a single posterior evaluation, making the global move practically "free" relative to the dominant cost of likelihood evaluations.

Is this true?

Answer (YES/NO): NO